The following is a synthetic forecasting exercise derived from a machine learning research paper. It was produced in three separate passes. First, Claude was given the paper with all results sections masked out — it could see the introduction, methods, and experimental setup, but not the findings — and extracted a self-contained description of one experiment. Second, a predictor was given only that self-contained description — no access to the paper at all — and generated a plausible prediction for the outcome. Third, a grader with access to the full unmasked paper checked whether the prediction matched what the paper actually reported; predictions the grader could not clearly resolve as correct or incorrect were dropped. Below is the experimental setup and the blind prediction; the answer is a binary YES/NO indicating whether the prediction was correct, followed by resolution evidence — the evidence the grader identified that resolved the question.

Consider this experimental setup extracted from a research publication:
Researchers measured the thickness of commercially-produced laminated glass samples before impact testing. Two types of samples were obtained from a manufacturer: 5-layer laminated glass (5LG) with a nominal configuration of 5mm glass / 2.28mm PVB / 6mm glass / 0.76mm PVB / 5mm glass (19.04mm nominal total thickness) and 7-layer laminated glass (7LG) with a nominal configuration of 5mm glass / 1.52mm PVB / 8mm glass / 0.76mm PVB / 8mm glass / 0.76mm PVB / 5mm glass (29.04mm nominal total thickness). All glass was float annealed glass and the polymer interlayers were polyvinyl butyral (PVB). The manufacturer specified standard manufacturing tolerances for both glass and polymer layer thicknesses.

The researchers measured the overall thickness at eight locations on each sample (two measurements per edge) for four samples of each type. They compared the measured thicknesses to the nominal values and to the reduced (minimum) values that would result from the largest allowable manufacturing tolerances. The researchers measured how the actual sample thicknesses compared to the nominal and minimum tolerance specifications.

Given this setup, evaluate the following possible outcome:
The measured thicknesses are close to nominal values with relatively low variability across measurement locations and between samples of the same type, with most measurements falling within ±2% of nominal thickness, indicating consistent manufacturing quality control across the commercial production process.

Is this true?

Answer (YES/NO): NO